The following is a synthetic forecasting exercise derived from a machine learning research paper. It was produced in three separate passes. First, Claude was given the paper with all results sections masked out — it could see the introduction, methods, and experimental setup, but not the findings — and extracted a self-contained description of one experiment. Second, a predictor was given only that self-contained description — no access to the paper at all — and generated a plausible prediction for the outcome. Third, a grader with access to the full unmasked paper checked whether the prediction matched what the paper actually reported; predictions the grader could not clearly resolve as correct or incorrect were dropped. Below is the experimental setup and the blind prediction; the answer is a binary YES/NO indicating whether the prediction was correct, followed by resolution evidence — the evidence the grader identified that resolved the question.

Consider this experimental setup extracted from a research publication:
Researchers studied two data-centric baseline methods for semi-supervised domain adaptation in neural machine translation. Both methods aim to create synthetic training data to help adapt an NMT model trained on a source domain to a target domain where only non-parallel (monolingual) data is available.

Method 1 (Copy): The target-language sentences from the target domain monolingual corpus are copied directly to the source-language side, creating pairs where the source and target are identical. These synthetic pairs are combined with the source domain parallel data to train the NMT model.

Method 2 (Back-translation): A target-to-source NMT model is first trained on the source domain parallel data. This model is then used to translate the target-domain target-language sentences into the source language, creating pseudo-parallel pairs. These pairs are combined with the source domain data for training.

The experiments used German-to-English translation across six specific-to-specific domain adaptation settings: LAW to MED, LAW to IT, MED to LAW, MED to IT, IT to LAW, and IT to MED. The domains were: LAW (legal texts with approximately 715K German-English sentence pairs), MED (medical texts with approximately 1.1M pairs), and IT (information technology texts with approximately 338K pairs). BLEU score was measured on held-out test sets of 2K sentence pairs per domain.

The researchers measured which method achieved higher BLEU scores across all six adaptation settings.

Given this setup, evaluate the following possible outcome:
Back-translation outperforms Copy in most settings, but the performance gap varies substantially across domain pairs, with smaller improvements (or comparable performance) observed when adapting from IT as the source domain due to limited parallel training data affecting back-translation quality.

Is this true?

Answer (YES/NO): NO